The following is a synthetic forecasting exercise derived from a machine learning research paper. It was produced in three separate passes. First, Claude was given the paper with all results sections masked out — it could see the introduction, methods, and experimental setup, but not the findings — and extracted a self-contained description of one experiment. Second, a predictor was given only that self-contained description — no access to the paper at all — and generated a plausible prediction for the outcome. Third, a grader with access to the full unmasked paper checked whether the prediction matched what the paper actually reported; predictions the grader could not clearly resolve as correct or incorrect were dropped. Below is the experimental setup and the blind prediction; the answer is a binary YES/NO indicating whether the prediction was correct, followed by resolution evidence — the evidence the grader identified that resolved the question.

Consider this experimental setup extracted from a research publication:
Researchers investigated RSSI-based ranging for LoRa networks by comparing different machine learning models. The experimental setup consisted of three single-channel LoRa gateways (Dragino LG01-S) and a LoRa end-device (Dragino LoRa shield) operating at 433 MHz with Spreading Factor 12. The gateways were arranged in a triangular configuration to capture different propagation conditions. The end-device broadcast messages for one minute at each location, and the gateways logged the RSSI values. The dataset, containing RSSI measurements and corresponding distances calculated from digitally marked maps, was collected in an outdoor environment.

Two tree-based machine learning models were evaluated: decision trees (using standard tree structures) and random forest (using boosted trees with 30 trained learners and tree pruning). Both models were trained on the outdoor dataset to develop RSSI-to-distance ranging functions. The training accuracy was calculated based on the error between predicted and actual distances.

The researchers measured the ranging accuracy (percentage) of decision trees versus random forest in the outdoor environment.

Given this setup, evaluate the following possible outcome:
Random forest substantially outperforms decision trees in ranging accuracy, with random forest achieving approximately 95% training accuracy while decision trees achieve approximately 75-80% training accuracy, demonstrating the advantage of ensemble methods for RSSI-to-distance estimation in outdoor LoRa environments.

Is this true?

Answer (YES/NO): NO